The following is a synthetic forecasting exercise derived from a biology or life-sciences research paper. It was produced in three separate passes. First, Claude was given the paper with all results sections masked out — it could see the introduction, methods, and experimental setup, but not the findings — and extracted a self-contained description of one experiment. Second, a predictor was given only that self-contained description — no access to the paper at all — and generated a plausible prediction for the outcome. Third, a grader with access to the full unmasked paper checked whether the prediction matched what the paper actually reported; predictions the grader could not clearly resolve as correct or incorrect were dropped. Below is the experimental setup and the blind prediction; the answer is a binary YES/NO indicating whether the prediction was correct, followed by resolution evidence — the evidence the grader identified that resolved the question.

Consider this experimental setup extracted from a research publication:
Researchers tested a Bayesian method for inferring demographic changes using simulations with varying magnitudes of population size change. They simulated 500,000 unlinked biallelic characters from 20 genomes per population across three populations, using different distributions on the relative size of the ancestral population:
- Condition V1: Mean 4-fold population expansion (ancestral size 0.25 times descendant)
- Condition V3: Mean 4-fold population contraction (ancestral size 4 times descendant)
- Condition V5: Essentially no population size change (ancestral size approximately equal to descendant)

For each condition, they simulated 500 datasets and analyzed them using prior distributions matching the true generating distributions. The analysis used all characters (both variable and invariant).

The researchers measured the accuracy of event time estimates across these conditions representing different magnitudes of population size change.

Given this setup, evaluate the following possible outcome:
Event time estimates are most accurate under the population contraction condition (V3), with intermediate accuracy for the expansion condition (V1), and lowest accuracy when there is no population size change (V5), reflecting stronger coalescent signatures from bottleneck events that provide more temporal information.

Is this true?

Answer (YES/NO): NO